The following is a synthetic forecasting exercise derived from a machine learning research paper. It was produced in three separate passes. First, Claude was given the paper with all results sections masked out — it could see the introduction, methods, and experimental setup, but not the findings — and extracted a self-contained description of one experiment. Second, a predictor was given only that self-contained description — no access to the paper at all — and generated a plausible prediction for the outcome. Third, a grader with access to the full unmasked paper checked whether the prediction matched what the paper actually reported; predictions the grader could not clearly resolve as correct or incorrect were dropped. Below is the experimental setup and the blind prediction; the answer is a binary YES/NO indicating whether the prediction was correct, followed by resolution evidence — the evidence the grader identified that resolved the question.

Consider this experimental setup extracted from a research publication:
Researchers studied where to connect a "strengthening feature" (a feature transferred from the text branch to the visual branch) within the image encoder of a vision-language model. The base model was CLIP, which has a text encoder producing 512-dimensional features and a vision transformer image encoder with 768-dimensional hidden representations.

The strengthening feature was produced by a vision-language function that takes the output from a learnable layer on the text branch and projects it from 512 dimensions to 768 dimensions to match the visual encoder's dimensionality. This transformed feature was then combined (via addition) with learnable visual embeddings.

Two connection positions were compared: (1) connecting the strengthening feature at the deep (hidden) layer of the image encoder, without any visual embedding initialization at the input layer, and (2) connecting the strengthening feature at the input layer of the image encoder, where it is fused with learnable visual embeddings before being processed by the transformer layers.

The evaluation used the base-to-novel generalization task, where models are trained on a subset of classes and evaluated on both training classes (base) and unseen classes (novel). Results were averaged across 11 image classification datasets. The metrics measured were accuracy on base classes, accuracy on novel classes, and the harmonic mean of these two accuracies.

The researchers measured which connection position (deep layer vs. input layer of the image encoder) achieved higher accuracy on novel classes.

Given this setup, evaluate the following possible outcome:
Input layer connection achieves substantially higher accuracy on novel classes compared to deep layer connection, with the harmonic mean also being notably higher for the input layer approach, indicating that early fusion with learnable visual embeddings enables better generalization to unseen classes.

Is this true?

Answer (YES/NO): NO